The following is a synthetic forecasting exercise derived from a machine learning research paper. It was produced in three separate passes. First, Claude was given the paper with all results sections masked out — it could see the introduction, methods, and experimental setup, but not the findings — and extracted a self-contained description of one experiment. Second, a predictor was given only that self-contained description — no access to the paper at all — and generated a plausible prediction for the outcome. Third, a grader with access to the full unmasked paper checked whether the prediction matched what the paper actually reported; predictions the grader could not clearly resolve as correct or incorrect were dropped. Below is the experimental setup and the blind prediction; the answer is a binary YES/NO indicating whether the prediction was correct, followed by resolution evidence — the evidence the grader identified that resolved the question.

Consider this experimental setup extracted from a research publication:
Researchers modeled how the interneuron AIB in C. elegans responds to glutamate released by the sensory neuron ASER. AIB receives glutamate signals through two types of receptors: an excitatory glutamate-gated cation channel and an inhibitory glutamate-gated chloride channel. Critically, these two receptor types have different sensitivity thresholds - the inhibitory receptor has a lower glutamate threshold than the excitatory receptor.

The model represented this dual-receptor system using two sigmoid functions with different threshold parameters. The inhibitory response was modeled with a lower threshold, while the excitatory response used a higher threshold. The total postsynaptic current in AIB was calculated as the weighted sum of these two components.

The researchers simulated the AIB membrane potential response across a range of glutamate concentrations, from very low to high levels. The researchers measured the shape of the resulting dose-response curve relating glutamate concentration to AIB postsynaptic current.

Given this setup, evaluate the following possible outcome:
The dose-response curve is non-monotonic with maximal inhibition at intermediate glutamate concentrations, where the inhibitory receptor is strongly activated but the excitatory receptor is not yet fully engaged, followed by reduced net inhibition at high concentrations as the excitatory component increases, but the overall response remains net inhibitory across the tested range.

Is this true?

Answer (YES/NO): NO